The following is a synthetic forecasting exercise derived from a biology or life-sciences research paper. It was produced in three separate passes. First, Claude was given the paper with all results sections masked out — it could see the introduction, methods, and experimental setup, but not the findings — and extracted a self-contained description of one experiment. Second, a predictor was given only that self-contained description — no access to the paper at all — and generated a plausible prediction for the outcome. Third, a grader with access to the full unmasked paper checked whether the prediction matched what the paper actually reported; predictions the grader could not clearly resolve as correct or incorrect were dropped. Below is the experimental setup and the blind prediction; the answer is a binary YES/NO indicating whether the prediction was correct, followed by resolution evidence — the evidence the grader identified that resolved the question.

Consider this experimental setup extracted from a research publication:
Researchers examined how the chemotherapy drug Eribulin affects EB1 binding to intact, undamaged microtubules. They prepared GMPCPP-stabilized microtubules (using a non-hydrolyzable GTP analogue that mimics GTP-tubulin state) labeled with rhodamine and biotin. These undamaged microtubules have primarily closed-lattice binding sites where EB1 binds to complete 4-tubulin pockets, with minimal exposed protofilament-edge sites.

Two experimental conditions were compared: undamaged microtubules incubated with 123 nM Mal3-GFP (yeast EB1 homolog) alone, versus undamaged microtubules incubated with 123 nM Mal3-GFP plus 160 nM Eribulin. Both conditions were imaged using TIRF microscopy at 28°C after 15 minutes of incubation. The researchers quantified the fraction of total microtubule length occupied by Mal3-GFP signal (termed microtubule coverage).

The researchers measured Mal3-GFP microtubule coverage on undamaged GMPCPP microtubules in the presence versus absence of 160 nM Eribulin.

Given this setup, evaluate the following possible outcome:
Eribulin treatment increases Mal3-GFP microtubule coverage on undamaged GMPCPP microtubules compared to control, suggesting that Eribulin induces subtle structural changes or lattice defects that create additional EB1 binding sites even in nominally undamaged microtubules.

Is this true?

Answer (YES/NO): NO